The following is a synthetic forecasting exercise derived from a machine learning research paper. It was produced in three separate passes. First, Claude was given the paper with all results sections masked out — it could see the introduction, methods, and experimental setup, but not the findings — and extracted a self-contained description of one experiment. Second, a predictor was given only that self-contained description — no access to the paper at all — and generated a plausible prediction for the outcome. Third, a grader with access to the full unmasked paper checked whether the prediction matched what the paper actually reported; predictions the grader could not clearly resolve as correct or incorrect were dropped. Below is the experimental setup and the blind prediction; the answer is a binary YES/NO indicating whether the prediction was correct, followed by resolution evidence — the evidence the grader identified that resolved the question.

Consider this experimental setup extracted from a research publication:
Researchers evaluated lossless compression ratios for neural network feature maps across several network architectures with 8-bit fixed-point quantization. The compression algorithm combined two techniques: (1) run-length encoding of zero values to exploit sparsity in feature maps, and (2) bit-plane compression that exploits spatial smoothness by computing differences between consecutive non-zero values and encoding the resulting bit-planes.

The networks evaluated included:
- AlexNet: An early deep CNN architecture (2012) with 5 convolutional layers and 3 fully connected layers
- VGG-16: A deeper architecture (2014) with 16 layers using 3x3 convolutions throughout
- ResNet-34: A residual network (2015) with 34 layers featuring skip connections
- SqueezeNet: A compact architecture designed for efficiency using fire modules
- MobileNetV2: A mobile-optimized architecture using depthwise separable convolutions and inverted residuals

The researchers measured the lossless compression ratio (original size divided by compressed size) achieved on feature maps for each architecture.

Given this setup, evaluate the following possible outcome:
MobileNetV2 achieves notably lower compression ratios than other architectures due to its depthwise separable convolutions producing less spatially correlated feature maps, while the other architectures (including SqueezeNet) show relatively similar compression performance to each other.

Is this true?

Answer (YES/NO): NO